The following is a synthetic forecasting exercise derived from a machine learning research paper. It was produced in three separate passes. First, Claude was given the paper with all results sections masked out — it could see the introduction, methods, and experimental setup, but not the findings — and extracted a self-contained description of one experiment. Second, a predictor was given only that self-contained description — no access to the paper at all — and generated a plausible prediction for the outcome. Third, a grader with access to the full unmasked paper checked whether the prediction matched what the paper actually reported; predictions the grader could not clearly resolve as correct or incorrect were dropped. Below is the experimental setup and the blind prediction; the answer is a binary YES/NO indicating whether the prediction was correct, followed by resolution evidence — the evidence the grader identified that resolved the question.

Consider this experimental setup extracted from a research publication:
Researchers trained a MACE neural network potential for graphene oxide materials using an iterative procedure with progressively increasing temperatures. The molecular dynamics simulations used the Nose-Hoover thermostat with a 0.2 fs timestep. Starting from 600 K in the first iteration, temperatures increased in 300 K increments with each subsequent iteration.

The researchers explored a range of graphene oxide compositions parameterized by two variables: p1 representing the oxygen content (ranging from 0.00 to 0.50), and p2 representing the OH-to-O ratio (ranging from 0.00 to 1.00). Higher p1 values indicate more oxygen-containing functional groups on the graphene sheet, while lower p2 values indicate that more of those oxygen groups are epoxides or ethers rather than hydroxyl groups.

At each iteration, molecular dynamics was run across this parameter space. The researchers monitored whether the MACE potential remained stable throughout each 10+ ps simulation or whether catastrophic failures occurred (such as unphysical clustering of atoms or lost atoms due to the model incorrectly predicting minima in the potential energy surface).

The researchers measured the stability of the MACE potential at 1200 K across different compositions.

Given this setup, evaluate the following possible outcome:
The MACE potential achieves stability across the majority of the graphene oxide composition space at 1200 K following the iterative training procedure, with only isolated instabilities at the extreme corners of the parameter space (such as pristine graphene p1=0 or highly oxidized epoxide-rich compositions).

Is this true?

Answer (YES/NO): NO